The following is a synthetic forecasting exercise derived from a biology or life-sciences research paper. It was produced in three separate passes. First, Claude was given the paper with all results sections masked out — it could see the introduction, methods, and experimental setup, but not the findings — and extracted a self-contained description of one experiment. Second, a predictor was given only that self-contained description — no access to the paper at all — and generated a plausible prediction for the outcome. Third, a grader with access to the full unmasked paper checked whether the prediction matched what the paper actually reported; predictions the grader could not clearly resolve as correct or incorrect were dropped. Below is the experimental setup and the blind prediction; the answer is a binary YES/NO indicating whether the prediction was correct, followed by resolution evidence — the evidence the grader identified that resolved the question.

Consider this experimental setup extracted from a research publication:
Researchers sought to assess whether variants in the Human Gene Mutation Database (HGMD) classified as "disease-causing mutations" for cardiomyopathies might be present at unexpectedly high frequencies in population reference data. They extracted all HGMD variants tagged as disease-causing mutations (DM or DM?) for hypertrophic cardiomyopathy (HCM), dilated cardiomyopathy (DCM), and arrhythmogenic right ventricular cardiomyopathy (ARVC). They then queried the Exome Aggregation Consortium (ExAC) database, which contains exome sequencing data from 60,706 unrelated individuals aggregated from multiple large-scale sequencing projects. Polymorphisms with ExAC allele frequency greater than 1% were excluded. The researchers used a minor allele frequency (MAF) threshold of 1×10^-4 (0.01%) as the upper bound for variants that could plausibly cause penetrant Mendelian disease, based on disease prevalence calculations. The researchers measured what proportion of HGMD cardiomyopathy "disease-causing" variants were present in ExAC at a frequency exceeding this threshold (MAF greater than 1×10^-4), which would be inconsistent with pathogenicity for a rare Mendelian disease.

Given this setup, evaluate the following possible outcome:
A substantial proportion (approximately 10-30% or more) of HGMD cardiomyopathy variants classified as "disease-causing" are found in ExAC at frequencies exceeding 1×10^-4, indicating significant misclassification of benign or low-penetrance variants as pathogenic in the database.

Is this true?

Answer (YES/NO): NO